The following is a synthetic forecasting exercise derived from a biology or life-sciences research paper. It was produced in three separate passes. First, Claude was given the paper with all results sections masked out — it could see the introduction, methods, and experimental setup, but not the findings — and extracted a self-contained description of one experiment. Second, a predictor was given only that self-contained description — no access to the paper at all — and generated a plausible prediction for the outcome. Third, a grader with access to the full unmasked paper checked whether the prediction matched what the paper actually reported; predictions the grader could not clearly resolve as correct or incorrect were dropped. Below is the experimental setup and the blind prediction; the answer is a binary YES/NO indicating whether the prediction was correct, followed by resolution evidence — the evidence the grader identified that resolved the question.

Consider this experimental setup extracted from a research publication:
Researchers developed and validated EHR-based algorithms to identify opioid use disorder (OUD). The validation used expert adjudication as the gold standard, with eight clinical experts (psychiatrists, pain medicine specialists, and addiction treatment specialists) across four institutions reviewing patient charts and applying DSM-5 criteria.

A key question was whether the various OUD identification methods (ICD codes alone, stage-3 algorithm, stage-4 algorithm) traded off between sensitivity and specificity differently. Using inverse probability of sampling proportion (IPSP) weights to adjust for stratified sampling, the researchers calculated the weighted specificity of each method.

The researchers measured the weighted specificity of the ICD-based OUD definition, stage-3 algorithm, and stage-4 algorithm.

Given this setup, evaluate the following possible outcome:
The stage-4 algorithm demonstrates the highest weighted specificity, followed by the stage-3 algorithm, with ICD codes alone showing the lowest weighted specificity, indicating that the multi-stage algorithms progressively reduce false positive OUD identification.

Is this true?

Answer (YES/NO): NO